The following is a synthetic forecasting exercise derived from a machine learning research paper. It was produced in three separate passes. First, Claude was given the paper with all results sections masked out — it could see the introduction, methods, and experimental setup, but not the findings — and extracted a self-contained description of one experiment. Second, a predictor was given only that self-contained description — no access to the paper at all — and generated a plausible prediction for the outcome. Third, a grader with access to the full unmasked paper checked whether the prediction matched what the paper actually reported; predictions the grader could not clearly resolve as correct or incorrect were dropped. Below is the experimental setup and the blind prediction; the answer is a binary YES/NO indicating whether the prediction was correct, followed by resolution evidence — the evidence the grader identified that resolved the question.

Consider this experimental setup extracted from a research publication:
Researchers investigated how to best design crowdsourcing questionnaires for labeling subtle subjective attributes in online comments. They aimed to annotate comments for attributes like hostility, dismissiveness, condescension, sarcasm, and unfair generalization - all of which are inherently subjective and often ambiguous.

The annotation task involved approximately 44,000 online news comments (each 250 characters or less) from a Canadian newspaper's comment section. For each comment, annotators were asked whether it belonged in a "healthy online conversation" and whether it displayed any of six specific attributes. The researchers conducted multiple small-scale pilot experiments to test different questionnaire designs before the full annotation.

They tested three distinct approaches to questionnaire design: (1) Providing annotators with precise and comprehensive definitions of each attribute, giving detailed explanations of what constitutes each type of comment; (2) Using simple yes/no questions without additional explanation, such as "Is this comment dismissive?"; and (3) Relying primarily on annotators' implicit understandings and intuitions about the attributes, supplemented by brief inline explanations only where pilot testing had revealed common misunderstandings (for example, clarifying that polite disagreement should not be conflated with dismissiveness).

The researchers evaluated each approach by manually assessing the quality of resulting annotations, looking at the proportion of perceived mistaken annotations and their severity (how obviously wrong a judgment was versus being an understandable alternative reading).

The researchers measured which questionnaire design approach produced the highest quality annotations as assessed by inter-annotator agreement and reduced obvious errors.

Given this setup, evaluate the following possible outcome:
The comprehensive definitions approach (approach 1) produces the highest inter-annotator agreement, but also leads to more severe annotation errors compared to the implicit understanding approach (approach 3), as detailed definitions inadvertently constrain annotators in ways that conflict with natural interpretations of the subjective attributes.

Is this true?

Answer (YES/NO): NO